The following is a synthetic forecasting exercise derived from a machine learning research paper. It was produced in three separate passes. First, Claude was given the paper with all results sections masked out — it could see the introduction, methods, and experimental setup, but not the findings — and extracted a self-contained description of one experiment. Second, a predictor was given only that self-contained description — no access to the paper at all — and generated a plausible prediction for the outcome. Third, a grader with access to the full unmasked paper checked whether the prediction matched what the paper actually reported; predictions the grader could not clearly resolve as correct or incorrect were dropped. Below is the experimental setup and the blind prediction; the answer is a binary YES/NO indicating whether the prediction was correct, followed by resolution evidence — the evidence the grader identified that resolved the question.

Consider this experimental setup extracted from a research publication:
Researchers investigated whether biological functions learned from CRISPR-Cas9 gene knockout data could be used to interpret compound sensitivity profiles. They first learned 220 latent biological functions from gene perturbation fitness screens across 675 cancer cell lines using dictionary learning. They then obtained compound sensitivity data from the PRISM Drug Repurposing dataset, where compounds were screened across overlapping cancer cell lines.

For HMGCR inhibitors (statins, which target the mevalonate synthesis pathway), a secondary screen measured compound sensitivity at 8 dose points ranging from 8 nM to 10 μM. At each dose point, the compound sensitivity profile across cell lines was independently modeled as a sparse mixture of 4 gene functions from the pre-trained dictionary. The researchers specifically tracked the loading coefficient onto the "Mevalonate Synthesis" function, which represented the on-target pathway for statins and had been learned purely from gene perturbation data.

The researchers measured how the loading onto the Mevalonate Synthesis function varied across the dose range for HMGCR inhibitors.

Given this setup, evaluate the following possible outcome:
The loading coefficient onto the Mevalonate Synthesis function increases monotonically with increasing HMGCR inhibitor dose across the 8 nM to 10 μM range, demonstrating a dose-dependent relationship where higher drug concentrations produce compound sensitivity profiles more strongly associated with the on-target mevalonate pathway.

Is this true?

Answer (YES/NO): NO